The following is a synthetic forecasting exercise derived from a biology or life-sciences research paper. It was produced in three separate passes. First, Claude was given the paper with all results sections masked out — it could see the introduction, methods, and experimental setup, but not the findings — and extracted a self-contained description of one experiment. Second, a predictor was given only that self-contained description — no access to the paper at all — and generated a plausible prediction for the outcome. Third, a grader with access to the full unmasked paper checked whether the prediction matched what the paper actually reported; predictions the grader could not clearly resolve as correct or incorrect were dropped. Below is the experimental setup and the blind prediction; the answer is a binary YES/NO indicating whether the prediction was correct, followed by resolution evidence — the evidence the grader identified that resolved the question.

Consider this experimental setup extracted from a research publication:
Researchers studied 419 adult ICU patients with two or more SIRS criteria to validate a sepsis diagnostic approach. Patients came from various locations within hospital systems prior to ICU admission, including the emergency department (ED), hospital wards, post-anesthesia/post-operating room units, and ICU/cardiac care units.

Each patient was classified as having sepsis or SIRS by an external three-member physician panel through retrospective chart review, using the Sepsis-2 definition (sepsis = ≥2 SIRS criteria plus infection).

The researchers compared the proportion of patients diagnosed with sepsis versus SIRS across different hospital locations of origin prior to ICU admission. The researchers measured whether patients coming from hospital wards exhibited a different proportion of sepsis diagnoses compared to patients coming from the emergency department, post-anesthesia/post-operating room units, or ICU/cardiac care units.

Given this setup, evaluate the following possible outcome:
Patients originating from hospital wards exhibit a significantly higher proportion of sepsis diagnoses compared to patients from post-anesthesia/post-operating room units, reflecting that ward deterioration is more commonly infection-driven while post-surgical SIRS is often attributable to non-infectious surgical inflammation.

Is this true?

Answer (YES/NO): YES